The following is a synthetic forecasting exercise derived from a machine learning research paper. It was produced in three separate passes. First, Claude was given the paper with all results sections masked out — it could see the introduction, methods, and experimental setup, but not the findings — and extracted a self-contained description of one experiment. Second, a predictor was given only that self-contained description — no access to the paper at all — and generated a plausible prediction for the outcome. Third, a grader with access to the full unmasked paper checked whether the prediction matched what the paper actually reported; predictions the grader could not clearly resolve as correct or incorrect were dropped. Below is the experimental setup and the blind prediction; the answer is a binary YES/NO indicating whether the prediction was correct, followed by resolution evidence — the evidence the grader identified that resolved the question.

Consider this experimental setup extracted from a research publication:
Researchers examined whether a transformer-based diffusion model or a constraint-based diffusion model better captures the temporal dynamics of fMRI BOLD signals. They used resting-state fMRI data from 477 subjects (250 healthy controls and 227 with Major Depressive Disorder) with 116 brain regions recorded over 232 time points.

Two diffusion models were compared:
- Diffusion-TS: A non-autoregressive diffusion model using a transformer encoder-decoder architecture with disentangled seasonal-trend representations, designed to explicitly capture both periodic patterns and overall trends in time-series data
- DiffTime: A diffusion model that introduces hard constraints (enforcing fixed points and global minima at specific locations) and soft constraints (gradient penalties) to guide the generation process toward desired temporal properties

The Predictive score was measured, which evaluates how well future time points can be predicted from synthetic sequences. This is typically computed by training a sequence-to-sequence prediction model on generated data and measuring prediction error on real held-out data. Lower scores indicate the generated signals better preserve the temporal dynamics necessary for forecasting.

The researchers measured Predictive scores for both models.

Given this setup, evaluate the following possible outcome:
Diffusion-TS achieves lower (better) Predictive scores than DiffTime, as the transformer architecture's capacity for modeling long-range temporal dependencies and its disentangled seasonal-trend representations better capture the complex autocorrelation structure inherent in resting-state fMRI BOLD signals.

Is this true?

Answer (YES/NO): YES